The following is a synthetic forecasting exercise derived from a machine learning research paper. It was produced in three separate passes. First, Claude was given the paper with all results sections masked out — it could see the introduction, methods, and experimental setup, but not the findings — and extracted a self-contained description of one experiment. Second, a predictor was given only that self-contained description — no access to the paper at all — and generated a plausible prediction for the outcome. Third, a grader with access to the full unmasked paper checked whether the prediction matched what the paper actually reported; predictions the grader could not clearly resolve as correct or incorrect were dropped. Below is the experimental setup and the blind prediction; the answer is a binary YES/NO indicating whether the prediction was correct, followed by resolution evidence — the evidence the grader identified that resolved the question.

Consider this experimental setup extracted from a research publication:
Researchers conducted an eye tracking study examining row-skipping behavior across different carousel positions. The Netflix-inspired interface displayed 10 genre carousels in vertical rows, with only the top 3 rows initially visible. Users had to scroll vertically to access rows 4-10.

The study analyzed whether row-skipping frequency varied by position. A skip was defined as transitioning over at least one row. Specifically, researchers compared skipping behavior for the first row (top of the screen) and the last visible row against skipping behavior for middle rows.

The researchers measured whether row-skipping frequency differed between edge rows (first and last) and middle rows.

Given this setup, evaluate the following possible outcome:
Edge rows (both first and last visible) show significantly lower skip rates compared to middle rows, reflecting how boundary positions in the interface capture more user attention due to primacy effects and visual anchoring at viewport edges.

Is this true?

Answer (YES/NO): NO